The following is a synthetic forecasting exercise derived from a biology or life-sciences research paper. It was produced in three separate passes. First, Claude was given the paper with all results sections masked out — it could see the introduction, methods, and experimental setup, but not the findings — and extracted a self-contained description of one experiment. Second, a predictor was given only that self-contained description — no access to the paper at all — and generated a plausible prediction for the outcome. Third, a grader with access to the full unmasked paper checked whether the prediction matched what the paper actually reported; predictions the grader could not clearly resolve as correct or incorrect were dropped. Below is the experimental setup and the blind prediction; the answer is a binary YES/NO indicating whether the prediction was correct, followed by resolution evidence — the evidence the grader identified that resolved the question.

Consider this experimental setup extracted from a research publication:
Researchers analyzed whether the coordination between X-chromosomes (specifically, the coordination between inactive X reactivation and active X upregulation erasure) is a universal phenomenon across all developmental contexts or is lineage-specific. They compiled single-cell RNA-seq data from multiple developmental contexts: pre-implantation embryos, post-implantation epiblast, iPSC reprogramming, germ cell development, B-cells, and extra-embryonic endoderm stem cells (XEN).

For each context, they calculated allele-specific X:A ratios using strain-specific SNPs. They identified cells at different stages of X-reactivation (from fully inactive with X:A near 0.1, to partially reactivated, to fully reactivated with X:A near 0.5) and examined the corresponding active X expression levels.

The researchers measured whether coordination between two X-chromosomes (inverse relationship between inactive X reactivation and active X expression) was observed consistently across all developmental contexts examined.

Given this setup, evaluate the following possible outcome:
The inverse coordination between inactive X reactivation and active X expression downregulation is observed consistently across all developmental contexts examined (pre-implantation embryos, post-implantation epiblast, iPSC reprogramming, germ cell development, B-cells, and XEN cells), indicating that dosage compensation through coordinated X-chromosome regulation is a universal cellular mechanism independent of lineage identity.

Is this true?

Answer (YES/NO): NO